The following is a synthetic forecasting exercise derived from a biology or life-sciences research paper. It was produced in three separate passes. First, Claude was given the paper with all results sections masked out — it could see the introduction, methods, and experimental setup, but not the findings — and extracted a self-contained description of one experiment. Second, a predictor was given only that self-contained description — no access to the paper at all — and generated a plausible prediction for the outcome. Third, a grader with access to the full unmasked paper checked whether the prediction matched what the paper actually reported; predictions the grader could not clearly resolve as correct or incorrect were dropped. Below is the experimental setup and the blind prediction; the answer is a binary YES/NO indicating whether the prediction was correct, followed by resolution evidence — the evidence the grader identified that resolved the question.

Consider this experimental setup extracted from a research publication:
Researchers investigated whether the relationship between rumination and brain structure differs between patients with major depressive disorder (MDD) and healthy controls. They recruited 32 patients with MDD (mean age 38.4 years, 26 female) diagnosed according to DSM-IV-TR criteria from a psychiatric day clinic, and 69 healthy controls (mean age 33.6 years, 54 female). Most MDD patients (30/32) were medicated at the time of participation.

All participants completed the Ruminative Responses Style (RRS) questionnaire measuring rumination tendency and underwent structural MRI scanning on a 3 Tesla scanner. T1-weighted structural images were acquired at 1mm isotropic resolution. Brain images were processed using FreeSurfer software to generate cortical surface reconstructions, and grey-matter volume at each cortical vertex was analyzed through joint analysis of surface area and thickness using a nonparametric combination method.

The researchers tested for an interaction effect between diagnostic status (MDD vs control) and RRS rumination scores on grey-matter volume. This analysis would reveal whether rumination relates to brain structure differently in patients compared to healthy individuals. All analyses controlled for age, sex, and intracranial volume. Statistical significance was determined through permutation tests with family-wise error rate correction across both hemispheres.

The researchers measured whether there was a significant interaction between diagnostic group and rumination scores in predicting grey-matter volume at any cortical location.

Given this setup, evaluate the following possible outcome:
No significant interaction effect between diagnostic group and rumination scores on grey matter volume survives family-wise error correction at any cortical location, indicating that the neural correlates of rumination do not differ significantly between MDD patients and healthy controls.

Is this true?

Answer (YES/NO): YES